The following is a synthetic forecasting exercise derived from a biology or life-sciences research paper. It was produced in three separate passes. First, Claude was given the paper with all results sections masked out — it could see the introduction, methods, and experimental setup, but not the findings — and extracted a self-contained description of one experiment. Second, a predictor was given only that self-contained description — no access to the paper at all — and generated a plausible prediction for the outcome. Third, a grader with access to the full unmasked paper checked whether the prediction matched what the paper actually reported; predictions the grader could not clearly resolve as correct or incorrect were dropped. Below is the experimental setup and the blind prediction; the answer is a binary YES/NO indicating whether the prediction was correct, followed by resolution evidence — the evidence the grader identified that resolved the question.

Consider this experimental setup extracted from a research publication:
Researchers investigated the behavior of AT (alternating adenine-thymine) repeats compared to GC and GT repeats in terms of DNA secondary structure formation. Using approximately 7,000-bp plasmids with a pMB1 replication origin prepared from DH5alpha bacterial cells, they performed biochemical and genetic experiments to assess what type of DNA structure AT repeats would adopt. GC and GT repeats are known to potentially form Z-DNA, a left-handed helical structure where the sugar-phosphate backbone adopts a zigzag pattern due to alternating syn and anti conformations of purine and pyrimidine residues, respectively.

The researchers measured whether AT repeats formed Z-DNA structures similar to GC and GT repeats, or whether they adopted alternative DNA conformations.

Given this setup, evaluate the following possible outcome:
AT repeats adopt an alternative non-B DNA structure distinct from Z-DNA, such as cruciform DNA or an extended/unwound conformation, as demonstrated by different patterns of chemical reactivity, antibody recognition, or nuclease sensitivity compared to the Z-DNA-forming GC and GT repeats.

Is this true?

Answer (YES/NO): YES